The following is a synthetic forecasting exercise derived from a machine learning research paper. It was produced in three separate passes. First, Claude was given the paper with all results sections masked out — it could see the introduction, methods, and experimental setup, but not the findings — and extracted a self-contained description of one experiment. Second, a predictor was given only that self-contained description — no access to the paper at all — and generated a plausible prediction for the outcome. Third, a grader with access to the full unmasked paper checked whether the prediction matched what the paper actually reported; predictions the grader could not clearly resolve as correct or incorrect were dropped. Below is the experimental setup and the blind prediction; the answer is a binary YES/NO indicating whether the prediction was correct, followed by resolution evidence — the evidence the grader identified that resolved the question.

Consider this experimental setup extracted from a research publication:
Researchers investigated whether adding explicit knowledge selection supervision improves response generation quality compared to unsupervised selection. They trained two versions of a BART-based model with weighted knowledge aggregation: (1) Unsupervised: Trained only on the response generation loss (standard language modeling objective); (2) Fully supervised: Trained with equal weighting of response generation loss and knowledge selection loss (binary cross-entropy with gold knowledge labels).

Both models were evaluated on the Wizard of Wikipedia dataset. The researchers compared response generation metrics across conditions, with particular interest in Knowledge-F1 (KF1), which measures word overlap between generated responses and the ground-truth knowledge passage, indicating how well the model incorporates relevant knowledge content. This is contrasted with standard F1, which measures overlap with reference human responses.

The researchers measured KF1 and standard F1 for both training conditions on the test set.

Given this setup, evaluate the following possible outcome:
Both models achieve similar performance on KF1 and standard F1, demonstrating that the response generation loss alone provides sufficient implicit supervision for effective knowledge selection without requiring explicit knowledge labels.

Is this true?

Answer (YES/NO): NO